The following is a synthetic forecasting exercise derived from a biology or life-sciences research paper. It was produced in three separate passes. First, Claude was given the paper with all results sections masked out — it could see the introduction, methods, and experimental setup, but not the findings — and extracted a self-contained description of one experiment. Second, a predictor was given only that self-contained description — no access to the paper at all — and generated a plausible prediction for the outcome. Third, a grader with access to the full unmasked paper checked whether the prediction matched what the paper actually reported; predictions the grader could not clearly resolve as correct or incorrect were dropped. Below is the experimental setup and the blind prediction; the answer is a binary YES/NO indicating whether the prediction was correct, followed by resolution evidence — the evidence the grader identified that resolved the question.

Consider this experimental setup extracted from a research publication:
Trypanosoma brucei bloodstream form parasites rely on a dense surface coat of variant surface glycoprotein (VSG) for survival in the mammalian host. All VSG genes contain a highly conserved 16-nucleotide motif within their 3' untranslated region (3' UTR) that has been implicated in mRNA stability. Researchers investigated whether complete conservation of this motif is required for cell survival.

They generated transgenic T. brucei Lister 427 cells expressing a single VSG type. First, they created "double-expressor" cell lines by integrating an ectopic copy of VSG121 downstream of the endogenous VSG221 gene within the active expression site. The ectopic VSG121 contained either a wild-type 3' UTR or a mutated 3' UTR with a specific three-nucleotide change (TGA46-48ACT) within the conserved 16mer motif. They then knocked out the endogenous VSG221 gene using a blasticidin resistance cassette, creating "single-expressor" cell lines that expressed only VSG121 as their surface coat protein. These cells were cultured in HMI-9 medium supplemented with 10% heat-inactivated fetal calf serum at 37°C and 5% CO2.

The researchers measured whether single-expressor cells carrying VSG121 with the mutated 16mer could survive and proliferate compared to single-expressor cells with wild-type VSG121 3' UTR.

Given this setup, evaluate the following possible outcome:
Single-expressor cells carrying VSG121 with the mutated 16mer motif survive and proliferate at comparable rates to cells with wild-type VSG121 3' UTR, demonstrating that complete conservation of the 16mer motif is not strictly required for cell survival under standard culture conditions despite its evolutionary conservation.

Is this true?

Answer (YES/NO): NO